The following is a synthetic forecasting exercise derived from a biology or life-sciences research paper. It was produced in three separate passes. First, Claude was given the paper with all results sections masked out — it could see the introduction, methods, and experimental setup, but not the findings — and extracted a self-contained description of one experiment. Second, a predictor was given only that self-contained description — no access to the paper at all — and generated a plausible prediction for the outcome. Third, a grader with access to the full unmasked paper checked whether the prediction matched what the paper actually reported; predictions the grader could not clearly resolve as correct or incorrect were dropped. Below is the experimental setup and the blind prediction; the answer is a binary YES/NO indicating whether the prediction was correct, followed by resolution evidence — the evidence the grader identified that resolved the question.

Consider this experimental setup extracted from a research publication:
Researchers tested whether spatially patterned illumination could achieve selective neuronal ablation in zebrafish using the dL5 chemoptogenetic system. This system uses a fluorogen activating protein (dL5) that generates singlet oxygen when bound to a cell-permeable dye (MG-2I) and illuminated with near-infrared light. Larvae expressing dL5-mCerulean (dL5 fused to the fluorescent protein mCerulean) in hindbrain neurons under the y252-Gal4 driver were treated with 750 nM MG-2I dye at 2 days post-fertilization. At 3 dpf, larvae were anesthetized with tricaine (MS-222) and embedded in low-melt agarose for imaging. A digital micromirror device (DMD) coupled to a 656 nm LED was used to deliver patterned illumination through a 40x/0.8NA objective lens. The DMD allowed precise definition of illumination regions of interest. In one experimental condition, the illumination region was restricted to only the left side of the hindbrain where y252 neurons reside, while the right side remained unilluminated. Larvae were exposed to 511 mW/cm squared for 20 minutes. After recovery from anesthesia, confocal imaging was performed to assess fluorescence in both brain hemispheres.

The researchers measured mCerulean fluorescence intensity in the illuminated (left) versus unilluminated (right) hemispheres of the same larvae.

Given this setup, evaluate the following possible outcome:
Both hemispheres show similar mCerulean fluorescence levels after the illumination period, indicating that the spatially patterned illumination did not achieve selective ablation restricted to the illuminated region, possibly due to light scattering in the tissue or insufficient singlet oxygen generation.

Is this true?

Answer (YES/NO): NO